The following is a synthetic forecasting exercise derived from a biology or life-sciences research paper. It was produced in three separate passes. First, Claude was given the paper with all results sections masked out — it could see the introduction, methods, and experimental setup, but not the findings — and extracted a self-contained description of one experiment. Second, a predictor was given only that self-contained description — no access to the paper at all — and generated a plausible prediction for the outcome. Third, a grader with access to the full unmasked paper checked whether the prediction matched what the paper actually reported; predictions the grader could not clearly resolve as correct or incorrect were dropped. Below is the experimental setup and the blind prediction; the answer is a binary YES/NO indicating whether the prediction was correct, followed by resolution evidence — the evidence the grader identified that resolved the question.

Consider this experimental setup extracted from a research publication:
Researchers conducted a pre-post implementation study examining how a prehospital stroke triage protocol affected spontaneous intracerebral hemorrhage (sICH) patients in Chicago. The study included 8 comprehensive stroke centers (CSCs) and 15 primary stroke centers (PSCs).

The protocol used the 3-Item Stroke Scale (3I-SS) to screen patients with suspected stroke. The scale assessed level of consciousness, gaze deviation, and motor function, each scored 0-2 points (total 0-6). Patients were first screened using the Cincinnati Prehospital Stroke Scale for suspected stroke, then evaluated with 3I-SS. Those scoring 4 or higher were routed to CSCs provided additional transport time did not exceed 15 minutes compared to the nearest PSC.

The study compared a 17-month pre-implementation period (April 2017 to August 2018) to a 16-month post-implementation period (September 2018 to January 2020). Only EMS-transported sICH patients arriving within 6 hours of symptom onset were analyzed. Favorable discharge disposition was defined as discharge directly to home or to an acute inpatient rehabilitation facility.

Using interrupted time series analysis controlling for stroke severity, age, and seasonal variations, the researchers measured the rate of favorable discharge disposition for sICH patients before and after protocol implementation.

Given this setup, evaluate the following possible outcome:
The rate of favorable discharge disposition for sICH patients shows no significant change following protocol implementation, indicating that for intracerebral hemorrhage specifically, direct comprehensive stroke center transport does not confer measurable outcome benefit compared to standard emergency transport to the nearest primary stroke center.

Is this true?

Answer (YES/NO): YES